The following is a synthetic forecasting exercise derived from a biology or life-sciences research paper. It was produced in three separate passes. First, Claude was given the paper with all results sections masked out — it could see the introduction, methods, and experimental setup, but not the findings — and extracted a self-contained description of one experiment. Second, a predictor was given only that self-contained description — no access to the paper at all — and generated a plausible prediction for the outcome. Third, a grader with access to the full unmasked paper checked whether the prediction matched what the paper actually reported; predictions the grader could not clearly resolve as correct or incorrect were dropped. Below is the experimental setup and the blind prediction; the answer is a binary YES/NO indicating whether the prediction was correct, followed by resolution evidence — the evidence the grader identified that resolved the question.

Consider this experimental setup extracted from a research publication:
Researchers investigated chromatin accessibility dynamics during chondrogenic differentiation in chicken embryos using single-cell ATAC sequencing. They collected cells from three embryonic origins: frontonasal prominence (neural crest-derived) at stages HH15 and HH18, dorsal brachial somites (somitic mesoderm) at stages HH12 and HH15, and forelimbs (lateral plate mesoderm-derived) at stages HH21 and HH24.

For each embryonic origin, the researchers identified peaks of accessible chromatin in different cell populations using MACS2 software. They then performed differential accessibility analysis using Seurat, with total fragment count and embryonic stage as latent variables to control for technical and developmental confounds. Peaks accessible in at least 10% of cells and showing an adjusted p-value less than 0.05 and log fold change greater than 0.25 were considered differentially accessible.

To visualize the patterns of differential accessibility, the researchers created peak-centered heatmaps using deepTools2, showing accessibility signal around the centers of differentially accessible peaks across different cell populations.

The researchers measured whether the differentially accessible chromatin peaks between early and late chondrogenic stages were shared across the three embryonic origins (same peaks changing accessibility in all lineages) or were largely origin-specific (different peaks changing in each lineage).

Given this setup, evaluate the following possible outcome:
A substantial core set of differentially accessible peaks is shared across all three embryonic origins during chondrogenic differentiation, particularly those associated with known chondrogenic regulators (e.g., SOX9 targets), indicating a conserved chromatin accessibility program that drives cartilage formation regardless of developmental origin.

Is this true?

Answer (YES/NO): NO